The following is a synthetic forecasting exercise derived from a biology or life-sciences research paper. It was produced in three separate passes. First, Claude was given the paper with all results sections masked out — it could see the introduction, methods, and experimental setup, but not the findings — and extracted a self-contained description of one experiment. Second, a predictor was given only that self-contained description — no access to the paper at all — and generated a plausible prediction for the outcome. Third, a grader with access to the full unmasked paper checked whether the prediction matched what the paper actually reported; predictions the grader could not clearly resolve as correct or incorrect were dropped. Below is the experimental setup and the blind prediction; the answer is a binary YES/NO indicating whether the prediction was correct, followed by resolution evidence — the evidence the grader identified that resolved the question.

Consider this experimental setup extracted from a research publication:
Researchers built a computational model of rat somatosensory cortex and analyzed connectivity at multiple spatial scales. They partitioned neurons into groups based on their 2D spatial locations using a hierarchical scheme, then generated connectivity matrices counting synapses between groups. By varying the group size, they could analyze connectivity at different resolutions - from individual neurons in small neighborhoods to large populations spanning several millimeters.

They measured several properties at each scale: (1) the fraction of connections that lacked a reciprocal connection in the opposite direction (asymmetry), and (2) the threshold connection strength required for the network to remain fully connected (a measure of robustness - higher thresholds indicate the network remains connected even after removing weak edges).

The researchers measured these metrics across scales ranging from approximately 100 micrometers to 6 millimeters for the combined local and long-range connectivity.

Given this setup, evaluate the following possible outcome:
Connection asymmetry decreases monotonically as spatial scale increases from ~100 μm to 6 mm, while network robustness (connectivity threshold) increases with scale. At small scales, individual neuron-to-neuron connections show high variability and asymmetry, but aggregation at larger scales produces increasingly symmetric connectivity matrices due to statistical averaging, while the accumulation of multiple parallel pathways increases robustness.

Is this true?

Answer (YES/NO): NO